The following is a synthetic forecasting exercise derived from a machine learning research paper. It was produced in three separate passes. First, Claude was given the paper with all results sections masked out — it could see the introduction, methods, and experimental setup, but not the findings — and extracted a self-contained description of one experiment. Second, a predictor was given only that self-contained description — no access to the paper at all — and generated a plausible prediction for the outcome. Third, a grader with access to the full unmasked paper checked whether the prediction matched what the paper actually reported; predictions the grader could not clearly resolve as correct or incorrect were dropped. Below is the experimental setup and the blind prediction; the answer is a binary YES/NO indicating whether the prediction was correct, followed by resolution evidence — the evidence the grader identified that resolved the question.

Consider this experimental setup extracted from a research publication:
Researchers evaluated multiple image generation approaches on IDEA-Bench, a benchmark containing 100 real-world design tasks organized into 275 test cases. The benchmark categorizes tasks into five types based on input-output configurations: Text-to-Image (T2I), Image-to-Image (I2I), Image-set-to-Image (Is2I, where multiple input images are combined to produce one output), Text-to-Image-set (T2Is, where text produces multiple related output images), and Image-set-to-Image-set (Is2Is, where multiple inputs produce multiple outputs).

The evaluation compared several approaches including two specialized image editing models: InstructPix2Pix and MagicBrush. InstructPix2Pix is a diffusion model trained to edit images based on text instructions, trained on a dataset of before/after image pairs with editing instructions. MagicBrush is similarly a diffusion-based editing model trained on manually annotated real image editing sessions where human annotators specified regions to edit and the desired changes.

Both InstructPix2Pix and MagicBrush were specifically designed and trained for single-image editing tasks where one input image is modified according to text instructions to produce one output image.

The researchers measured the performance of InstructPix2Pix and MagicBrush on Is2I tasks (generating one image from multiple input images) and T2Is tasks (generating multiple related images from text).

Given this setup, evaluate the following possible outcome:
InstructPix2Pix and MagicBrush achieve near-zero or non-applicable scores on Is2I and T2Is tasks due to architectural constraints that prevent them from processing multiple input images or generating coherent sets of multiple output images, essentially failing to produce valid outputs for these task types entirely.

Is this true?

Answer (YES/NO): YES